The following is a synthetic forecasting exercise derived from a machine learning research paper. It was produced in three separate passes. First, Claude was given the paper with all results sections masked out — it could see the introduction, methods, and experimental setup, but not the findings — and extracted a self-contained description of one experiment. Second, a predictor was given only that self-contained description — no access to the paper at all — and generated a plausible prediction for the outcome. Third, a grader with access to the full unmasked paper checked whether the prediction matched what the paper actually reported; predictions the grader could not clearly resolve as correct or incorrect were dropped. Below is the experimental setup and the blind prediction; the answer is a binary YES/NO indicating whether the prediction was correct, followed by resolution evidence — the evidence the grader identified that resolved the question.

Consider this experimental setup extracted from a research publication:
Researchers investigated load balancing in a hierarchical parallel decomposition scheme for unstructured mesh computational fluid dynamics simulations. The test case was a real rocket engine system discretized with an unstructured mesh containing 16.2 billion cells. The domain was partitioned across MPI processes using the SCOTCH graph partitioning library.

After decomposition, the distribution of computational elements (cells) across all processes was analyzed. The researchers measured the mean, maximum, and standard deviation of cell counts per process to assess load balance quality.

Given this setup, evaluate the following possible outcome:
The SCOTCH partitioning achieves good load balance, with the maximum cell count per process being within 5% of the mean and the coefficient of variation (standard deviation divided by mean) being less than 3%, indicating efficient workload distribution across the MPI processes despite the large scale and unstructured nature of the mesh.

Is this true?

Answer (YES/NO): YES